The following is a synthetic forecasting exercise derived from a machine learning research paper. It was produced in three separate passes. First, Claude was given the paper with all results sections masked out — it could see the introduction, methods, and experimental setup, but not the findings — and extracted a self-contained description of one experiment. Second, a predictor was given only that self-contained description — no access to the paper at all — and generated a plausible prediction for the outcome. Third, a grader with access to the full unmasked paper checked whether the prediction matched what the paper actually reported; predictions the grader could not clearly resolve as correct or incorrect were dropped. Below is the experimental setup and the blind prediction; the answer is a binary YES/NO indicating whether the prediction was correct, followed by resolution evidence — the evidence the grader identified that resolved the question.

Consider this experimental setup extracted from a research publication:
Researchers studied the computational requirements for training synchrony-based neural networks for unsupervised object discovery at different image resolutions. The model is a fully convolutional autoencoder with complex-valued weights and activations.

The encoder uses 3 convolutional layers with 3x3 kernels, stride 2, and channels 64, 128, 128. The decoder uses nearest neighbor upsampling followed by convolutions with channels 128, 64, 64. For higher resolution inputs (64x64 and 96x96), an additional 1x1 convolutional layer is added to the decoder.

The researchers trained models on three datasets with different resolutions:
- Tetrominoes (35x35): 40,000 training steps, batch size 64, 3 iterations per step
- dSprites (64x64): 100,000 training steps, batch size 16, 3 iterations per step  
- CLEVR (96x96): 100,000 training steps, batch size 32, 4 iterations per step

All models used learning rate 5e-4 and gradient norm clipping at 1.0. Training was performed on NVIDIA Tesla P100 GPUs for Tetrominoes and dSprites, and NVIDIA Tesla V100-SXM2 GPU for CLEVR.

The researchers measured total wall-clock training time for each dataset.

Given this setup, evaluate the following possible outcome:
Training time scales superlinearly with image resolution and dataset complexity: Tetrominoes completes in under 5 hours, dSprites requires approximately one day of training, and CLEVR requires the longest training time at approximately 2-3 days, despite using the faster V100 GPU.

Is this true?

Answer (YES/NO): NO